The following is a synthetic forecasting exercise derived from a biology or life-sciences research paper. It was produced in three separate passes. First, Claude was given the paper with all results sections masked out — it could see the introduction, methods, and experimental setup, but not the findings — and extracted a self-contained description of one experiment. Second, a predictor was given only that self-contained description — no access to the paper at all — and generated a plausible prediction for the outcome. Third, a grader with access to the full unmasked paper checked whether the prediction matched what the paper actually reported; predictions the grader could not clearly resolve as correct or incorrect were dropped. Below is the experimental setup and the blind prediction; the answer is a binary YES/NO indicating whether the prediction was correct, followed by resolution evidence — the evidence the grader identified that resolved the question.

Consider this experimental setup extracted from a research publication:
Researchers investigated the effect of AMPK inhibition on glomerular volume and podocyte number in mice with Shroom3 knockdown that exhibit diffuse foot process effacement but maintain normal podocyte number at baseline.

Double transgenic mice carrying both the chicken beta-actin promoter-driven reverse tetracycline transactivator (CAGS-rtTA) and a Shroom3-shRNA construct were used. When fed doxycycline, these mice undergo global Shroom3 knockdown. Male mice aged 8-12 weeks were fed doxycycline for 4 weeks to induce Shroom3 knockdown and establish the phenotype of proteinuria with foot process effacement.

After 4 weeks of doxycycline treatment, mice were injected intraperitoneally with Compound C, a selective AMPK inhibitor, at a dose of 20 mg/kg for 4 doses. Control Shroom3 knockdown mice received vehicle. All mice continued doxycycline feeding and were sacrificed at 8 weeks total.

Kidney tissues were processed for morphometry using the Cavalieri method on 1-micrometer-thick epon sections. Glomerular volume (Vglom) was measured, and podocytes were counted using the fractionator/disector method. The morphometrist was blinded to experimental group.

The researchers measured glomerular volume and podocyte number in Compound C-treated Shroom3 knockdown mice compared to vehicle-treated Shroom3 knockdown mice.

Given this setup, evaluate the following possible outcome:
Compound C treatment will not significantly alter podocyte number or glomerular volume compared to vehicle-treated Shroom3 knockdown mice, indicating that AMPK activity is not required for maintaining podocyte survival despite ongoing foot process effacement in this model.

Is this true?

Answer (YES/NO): NO